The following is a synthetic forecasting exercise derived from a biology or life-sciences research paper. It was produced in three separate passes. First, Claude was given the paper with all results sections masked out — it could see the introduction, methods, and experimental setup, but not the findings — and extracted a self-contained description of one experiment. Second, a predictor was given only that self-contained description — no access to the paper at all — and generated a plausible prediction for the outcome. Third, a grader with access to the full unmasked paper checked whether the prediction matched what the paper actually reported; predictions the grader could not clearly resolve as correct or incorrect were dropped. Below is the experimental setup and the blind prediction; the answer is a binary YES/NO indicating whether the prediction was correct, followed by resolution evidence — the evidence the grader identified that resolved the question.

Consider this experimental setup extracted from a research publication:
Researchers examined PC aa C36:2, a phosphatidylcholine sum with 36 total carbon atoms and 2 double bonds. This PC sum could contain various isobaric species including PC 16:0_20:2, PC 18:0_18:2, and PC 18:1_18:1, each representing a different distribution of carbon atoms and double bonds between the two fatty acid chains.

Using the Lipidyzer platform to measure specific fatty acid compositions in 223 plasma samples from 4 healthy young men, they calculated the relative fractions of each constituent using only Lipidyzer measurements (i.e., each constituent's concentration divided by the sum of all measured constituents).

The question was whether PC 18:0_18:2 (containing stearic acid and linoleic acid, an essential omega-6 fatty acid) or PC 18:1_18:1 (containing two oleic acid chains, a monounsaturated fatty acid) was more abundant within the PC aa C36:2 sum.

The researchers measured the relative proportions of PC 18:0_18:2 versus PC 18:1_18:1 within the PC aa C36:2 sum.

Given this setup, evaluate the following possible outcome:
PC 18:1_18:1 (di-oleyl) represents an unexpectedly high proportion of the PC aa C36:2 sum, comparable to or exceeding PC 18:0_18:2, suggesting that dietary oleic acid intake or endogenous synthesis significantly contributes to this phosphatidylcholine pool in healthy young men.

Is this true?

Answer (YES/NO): NO